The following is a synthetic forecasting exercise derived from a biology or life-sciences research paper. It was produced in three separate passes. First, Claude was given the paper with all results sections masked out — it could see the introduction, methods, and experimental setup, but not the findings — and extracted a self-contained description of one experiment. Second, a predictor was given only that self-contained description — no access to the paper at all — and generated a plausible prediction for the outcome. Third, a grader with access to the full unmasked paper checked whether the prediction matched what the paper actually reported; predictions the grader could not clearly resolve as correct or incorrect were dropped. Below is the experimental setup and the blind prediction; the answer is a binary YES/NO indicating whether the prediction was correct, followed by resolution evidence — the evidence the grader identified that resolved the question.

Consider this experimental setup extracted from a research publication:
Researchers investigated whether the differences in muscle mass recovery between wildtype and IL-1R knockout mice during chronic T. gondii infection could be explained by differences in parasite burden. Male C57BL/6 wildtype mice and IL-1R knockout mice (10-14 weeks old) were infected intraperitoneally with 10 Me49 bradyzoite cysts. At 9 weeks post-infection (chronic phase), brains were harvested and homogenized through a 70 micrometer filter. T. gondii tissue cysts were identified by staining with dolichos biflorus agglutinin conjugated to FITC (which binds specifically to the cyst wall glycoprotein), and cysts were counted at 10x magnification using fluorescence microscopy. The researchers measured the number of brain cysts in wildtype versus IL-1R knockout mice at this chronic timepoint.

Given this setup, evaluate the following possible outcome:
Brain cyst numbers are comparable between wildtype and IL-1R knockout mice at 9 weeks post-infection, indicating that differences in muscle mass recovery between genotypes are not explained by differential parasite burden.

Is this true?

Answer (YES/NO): YES